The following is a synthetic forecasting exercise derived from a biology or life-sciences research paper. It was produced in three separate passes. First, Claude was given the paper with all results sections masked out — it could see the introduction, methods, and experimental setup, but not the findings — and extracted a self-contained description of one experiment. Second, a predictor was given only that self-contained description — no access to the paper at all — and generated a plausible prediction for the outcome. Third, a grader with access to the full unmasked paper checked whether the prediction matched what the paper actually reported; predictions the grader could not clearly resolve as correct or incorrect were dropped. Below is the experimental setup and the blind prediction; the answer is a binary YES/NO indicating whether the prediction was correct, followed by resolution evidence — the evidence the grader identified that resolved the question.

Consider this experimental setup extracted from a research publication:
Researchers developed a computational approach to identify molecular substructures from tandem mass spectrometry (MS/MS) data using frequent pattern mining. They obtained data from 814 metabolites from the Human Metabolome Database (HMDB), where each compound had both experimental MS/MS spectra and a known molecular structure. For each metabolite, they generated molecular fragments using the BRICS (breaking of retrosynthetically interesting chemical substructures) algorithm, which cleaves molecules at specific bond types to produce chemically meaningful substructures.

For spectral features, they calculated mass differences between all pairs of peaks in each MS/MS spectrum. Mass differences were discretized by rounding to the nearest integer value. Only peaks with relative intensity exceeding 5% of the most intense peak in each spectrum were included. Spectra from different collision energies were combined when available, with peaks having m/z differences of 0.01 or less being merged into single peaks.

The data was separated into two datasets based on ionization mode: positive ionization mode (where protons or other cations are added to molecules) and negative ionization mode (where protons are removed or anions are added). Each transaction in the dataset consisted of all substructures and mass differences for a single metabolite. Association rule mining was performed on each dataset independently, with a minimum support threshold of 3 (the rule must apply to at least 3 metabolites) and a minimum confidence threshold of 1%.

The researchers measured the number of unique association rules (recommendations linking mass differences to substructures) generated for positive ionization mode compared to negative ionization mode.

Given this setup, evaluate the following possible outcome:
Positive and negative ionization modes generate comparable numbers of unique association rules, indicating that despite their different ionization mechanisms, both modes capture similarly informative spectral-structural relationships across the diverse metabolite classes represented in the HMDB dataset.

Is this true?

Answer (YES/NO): NO